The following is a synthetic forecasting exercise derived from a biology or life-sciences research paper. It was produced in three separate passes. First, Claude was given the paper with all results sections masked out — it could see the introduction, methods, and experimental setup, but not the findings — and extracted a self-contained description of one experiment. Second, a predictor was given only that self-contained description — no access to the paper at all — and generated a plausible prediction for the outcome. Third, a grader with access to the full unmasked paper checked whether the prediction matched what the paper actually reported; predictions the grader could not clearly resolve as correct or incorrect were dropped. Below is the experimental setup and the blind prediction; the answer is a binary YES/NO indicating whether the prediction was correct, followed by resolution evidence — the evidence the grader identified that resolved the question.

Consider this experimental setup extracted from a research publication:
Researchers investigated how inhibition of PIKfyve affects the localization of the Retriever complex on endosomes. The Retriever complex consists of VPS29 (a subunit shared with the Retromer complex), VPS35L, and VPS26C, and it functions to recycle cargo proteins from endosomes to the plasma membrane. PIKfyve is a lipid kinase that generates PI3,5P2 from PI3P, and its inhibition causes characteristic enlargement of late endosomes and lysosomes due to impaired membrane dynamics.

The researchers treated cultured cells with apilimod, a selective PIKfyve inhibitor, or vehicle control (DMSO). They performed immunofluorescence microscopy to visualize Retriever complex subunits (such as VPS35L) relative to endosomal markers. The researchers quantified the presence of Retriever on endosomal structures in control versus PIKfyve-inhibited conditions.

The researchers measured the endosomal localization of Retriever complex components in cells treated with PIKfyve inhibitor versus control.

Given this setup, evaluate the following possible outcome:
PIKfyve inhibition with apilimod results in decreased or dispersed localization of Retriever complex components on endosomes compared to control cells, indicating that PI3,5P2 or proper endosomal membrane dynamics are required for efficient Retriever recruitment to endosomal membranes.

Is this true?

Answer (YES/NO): YES